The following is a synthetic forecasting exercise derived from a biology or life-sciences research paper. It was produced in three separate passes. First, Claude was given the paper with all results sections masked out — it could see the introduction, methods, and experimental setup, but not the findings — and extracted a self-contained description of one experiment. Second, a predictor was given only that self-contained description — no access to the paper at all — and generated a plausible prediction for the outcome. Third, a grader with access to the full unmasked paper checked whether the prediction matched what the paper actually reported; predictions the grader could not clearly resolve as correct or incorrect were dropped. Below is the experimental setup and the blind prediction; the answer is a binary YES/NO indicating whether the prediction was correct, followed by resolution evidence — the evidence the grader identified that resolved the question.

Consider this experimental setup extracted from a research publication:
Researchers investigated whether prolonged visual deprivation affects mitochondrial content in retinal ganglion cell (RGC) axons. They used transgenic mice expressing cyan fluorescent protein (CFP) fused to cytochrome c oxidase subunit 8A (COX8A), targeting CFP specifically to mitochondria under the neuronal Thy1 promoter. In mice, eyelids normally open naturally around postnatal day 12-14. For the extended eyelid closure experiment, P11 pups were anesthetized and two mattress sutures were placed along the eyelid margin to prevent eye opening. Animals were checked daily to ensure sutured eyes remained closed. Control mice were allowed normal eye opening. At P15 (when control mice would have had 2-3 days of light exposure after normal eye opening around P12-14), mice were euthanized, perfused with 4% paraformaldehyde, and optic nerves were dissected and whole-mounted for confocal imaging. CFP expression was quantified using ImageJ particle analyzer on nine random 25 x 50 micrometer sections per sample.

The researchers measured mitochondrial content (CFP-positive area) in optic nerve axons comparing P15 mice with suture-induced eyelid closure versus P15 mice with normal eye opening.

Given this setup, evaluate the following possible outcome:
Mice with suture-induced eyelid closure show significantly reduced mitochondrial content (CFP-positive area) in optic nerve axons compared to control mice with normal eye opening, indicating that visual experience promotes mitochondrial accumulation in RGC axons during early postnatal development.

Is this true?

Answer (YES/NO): YES